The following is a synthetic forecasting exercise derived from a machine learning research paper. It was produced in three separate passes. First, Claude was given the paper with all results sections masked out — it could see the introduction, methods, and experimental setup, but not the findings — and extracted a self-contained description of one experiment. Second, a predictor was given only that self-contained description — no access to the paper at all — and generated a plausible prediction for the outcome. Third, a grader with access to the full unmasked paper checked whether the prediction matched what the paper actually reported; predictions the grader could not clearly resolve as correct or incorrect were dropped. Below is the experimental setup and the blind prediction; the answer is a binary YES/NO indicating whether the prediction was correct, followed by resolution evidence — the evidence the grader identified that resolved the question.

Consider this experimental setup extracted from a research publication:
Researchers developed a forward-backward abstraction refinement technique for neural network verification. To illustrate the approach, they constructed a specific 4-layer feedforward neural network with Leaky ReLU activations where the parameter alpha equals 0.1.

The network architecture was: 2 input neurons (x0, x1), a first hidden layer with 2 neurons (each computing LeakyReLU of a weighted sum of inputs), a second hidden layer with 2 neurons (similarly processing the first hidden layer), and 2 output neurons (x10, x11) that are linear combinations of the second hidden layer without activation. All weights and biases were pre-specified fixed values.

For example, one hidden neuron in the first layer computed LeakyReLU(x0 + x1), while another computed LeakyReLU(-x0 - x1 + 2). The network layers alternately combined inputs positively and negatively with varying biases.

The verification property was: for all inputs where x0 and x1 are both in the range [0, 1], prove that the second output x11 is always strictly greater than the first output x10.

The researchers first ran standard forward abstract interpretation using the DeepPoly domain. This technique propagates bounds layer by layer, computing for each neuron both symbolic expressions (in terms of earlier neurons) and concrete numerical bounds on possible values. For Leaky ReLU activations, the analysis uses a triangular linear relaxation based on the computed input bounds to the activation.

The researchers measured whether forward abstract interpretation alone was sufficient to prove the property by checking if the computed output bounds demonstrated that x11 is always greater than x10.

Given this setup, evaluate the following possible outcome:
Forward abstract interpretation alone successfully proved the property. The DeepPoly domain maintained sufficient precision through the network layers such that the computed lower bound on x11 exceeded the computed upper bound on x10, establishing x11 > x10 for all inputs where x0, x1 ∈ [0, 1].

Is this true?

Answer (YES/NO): NO